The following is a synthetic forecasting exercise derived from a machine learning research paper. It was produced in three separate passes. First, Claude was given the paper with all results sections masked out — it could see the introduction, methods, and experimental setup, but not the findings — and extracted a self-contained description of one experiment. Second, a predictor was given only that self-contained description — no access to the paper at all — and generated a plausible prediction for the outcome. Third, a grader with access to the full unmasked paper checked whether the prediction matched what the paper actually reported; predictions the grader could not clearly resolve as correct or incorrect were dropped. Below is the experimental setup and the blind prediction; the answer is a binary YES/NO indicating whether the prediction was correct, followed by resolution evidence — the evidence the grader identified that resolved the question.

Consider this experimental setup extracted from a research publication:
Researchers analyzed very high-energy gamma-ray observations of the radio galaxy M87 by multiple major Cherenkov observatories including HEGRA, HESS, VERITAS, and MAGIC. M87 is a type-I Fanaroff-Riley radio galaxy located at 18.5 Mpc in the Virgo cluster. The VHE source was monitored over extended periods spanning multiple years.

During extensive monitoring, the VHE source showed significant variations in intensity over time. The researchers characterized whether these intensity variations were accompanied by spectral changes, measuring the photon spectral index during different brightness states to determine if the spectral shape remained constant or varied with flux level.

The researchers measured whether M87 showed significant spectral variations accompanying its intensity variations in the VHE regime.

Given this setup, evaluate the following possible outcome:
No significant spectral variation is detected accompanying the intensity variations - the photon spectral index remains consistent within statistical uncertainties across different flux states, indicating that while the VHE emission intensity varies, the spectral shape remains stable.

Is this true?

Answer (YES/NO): YES